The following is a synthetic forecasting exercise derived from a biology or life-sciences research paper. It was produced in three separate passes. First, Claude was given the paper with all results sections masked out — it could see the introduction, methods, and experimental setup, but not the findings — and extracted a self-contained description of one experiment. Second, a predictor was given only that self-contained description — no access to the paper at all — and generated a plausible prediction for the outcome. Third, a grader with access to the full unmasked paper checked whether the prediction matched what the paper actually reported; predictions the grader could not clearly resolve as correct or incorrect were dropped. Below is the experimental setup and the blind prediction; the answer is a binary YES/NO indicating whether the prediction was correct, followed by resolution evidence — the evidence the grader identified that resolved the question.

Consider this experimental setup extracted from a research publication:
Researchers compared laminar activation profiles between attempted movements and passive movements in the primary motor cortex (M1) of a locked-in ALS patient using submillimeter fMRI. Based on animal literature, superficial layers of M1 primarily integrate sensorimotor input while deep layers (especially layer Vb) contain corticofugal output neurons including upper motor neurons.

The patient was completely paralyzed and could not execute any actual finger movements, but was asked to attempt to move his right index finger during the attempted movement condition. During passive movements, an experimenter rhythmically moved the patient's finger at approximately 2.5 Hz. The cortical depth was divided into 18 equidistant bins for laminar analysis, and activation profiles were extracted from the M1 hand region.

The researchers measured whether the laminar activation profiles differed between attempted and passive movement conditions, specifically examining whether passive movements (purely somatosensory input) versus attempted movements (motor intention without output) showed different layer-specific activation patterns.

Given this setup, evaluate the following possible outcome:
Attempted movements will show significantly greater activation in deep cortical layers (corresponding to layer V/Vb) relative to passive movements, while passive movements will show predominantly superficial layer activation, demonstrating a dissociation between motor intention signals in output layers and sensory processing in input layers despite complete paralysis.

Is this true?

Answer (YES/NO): NO